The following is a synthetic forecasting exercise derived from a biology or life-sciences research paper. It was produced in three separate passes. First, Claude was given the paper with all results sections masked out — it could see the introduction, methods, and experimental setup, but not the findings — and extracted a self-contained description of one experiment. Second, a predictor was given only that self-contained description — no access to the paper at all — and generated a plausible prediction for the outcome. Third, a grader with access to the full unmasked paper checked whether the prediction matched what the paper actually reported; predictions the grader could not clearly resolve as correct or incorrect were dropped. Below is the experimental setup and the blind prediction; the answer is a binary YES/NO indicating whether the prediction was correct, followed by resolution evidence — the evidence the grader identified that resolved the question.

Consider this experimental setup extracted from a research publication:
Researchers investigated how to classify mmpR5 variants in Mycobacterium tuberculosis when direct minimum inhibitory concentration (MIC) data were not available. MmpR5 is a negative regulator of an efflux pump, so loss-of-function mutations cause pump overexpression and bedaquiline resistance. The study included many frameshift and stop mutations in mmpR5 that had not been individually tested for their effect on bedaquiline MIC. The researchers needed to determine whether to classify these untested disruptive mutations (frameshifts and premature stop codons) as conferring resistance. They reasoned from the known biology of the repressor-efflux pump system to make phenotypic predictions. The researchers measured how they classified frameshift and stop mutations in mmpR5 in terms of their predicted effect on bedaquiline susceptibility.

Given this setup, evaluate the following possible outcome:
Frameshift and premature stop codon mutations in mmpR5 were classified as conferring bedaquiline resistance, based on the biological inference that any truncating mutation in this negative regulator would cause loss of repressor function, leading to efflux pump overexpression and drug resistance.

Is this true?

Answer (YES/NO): YES